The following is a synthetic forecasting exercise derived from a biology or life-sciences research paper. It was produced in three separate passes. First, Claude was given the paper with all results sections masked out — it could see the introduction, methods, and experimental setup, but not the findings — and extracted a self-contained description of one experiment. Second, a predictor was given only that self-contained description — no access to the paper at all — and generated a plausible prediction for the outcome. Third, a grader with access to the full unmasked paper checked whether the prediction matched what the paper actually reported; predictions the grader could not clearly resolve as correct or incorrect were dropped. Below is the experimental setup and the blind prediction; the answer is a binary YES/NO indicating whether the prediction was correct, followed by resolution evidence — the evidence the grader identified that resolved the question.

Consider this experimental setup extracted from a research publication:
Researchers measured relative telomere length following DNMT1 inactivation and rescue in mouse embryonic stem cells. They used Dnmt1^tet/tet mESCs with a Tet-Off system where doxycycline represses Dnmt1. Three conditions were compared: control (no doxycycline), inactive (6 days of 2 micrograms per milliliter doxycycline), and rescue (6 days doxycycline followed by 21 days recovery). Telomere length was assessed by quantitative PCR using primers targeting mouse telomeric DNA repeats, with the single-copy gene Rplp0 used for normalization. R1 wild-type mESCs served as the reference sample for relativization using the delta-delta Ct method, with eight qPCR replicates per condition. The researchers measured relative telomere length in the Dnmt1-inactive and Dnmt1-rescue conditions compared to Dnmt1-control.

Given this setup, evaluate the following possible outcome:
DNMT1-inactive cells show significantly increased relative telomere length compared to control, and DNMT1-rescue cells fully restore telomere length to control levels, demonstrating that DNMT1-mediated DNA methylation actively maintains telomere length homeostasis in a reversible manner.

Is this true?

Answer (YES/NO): NO